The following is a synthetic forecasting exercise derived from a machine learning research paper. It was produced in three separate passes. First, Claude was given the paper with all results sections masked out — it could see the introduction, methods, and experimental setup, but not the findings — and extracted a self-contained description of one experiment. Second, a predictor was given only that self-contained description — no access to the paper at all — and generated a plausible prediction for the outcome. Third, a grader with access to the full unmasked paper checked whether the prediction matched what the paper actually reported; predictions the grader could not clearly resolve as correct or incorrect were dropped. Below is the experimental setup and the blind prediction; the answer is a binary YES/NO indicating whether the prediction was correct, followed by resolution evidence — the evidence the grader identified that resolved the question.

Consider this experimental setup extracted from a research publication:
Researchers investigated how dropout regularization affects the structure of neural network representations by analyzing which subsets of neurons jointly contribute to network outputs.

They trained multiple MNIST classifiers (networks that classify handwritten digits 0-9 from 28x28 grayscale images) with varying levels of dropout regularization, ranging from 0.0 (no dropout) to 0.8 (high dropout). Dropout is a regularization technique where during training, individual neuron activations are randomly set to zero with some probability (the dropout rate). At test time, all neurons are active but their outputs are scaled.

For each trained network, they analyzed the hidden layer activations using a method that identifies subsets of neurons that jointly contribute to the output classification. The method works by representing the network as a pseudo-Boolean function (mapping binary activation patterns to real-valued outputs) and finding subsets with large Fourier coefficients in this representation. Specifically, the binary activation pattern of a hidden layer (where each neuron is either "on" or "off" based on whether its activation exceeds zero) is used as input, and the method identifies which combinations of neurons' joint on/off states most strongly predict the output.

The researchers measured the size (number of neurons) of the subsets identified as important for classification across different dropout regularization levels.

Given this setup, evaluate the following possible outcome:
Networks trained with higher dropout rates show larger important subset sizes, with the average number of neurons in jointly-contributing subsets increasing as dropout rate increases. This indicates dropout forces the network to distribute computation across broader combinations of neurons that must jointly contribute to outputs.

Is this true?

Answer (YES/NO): NO